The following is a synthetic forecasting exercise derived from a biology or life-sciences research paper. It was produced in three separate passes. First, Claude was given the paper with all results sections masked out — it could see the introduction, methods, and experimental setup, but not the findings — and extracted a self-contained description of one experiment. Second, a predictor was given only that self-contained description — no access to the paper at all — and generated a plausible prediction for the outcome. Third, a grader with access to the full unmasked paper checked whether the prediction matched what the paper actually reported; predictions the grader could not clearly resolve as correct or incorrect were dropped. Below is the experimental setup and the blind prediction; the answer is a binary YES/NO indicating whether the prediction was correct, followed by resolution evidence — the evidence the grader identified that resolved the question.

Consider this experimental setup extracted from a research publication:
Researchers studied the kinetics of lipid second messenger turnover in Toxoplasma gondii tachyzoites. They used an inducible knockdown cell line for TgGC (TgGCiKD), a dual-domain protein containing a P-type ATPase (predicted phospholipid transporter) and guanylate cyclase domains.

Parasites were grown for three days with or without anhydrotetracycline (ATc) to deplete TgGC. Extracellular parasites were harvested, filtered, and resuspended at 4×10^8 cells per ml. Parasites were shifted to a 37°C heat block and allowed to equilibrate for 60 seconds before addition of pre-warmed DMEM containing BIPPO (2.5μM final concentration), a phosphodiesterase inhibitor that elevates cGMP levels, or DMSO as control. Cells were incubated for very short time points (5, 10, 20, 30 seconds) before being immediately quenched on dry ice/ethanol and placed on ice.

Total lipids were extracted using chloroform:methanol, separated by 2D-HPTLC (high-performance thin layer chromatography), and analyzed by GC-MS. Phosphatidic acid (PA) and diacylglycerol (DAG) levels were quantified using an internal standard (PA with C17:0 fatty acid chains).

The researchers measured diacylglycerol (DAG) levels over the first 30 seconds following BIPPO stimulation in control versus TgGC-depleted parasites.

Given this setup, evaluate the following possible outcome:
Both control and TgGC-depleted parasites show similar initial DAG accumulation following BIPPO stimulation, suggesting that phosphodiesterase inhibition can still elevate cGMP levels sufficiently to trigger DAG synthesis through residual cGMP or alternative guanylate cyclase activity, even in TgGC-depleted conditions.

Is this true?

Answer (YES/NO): NO